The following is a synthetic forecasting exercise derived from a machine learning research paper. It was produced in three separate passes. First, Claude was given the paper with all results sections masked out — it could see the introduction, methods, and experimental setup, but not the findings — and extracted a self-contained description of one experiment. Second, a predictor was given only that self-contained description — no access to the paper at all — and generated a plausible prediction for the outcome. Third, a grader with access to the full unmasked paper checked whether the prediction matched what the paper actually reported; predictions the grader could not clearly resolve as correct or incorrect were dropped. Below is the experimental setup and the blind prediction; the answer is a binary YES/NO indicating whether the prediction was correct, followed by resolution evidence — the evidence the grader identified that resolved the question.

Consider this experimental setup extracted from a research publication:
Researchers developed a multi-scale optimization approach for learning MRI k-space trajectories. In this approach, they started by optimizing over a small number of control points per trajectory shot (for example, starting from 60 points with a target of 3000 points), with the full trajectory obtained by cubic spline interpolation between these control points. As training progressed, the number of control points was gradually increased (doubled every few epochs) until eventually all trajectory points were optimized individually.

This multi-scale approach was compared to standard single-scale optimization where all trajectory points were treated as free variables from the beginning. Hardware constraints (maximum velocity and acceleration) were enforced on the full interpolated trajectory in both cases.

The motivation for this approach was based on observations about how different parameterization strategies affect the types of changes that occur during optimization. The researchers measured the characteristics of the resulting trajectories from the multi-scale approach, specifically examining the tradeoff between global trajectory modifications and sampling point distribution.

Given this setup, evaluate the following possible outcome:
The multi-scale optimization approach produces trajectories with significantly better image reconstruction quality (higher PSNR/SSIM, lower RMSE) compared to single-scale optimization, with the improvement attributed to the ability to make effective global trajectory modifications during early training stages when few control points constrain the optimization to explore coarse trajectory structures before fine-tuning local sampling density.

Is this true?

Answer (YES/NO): YES